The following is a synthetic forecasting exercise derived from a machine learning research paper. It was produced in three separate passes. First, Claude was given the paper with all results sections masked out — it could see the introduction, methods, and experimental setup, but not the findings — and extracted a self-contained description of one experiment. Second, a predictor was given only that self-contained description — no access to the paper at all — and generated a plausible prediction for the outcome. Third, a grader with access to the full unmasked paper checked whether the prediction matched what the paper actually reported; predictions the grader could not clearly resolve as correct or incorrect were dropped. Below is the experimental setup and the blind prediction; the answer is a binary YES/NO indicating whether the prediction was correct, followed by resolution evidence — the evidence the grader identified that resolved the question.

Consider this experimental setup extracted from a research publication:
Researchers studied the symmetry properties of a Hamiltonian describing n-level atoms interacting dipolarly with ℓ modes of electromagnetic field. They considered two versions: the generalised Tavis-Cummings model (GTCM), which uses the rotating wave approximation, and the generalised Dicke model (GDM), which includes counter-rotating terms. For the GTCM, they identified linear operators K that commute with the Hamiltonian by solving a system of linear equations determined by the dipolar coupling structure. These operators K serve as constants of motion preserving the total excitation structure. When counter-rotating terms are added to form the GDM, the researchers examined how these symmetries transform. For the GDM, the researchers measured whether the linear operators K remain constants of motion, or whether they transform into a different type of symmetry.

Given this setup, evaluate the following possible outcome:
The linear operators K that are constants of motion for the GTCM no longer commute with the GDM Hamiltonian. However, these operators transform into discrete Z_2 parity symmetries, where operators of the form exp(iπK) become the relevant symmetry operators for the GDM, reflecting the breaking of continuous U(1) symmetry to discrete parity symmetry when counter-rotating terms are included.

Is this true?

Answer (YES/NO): YES